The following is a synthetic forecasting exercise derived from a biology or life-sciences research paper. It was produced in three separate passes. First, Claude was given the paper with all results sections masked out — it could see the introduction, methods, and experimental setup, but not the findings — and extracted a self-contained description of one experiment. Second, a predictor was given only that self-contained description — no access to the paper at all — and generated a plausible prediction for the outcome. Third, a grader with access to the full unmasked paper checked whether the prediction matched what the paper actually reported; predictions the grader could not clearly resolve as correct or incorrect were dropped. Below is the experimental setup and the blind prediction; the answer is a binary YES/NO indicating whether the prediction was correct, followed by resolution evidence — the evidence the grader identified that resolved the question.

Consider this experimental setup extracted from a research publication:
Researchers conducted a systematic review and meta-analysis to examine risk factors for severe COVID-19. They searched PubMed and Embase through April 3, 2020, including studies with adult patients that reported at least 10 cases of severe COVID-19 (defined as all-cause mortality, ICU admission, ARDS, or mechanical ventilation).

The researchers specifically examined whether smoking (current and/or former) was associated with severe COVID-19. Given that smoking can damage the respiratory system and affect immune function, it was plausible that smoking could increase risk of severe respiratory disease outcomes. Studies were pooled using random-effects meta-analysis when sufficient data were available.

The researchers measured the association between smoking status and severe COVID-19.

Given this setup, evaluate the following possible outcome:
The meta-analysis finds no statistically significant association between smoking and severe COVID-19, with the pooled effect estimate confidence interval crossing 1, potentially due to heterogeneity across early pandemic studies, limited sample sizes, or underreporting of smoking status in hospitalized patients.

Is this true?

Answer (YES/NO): NO